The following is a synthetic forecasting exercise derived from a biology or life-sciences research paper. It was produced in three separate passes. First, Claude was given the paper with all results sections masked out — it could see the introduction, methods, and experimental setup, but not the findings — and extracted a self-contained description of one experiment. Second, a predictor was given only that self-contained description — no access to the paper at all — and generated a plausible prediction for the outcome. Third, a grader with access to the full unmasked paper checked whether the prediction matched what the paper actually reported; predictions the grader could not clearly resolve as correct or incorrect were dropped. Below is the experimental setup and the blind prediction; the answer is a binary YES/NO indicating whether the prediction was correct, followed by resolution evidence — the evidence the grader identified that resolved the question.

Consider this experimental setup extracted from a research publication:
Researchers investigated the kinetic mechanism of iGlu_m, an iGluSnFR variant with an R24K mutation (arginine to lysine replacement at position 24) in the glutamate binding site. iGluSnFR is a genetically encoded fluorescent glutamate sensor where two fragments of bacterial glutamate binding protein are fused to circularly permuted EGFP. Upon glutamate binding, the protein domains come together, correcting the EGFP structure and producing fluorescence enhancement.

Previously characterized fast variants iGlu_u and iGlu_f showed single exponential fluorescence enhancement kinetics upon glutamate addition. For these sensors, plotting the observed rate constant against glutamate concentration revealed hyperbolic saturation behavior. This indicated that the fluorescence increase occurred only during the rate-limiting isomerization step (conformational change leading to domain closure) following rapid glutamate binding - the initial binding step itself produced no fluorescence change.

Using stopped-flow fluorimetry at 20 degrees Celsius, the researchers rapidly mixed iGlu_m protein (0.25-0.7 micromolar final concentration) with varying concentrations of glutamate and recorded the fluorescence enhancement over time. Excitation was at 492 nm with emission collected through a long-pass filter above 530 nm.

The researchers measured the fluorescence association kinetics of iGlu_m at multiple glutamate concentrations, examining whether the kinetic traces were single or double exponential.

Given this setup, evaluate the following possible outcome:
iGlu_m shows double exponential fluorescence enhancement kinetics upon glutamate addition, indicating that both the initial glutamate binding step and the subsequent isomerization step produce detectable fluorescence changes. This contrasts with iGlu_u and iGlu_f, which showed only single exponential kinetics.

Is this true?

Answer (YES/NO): NO